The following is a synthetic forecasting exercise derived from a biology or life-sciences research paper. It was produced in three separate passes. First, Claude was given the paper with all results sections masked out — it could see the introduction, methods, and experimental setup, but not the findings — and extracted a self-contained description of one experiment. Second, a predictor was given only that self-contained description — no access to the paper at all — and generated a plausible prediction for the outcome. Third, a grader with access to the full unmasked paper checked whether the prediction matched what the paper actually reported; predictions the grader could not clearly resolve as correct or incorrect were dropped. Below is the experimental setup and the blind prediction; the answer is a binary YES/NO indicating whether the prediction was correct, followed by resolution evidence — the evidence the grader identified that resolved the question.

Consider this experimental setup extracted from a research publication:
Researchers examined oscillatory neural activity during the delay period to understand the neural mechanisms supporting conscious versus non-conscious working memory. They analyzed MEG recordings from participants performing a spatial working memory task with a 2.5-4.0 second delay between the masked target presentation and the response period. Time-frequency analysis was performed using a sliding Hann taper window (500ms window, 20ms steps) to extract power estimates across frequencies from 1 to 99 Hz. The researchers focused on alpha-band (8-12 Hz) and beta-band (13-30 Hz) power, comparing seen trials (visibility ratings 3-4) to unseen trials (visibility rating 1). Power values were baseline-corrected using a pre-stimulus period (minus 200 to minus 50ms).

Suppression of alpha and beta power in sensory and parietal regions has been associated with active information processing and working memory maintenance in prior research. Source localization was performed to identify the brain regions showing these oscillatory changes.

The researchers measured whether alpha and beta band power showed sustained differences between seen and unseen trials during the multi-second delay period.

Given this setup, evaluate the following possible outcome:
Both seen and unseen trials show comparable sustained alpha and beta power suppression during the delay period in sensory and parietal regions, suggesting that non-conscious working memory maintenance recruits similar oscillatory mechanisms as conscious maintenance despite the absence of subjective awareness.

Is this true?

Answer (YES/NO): NO